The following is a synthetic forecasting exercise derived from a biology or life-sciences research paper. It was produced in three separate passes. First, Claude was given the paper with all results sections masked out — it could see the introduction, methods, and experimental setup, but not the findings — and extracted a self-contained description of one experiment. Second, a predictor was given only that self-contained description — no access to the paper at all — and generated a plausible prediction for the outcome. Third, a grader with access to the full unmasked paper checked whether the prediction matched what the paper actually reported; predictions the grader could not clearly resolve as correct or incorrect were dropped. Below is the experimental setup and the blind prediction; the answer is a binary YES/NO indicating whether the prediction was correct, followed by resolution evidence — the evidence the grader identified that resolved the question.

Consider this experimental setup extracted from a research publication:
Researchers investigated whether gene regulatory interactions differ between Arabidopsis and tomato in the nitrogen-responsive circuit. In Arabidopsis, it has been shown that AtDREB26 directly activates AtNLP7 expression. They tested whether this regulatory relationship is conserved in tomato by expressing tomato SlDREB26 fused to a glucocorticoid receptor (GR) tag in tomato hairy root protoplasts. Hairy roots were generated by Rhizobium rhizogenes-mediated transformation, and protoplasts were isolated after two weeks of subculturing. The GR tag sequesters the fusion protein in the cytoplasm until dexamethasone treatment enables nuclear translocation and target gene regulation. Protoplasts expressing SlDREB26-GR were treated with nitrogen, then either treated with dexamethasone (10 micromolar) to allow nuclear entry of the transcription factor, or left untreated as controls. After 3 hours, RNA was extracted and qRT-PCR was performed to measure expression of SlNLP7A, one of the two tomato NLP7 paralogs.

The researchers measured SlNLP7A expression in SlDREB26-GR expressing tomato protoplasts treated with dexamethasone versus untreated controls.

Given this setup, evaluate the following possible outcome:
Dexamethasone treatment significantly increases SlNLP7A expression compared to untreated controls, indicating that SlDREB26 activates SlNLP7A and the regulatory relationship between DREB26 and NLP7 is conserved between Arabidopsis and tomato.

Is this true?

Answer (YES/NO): NO